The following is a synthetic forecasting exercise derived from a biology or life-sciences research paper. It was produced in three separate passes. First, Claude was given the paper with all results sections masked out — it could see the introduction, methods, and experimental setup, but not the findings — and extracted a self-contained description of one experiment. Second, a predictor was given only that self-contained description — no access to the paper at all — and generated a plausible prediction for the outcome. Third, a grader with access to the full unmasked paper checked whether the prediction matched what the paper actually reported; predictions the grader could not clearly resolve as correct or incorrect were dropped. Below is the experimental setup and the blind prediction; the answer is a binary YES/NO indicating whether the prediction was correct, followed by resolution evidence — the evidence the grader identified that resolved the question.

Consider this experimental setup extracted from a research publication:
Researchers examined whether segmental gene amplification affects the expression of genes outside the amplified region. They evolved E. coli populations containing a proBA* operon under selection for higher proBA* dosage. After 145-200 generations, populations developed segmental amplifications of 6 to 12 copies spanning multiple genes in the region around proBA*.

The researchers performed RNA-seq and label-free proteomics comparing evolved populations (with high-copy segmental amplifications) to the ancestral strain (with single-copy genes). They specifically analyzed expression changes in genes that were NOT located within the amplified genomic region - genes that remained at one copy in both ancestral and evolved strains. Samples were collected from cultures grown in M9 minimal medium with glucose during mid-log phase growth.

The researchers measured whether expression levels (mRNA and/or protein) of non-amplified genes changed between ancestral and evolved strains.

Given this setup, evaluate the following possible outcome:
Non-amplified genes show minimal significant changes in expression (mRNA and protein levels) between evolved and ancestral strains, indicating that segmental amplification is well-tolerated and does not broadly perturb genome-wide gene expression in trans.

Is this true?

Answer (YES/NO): NO